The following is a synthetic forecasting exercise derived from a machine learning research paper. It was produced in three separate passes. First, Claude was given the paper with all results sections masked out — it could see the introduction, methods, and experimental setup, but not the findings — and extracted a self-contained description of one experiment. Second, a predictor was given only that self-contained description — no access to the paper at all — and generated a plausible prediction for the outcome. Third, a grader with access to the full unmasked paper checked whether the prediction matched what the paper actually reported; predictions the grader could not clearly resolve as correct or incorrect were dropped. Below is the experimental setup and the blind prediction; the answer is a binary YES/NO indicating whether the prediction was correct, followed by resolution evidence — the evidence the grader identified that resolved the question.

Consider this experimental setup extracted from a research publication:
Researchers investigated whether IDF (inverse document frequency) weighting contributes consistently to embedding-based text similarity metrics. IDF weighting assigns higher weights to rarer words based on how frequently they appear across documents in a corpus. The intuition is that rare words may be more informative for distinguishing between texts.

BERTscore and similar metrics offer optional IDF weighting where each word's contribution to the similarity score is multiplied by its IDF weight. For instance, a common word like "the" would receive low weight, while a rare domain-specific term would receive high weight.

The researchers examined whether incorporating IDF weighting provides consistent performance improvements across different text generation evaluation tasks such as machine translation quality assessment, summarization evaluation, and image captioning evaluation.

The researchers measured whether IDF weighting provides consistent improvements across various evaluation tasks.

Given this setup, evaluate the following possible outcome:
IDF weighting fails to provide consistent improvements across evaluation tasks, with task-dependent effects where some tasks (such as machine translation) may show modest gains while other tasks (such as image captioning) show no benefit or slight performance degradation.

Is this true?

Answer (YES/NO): YES